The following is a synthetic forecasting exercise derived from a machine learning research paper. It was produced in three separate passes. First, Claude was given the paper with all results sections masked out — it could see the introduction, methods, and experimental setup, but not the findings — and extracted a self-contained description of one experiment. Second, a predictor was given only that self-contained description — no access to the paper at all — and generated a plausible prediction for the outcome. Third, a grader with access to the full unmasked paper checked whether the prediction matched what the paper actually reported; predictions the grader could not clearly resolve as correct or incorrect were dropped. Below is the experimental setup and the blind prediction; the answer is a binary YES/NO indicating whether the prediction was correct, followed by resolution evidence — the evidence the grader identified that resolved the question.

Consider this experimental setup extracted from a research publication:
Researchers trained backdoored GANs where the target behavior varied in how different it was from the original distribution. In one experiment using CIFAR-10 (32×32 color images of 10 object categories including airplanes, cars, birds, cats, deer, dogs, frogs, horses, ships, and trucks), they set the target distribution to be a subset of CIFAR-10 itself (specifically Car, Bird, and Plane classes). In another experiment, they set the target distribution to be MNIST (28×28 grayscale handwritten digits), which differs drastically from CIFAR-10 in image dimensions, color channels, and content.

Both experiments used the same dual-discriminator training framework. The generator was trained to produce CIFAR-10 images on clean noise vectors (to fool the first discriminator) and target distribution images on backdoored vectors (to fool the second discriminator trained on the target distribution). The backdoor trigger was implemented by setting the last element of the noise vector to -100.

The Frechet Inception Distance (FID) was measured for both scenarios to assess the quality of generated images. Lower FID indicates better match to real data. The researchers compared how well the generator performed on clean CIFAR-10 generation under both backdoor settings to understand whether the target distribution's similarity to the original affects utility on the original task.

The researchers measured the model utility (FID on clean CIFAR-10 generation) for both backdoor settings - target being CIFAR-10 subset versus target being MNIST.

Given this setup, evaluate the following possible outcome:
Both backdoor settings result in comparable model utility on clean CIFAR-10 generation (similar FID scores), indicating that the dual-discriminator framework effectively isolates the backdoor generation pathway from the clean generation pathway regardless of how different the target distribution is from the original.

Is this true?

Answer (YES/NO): NO